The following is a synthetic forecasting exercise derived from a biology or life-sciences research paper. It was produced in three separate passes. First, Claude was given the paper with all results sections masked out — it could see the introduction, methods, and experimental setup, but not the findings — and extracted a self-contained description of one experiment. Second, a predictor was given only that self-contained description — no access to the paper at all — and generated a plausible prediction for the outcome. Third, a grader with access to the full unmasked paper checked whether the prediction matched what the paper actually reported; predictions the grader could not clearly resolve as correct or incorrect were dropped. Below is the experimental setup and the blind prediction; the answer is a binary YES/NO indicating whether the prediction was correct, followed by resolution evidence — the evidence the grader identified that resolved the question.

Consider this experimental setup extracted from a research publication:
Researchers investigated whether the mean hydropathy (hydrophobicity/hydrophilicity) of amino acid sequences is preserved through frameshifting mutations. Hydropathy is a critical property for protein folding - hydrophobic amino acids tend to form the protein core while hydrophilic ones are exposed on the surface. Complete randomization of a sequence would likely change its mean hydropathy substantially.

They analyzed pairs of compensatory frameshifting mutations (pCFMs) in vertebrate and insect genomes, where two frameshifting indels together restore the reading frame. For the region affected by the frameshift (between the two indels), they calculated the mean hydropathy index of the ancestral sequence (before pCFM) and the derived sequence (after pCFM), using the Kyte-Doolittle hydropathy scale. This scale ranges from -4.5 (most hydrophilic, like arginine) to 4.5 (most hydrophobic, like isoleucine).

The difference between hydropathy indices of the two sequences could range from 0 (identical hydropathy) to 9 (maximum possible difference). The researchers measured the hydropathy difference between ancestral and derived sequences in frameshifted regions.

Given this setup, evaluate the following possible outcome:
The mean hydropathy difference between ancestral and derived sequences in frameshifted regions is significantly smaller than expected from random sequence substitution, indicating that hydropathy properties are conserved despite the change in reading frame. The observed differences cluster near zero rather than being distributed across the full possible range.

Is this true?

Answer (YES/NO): NO